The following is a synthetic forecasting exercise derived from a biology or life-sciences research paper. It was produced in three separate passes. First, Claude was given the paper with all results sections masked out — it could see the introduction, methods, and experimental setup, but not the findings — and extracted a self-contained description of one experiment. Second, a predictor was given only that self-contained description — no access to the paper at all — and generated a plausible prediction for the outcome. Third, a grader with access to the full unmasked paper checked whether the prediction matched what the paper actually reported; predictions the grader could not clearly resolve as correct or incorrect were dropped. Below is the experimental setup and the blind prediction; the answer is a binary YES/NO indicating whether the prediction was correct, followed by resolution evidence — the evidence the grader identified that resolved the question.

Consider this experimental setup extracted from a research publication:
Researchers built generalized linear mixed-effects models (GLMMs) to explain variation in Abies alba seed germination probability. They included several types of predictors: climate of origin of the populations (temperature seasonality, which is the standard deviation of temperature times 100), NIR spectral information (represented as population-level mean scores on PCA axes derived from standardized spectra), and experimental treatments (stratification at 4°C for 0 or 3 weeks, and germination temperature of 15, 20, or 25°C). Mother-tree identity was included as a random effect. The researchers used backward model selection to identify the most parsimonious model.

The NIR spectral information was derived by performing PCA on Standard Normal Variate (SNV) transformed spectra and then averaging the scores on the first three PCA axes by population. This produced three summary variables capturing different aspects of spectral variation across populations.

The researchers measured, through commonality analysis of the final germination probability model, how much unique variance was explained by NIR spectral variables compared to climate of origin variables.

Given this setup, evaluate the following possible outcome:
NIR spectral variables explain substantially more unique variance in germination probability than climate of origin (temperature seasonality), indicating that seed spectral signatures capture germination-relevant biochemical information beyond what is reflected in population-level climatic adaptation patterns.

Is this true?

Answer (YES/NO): YES